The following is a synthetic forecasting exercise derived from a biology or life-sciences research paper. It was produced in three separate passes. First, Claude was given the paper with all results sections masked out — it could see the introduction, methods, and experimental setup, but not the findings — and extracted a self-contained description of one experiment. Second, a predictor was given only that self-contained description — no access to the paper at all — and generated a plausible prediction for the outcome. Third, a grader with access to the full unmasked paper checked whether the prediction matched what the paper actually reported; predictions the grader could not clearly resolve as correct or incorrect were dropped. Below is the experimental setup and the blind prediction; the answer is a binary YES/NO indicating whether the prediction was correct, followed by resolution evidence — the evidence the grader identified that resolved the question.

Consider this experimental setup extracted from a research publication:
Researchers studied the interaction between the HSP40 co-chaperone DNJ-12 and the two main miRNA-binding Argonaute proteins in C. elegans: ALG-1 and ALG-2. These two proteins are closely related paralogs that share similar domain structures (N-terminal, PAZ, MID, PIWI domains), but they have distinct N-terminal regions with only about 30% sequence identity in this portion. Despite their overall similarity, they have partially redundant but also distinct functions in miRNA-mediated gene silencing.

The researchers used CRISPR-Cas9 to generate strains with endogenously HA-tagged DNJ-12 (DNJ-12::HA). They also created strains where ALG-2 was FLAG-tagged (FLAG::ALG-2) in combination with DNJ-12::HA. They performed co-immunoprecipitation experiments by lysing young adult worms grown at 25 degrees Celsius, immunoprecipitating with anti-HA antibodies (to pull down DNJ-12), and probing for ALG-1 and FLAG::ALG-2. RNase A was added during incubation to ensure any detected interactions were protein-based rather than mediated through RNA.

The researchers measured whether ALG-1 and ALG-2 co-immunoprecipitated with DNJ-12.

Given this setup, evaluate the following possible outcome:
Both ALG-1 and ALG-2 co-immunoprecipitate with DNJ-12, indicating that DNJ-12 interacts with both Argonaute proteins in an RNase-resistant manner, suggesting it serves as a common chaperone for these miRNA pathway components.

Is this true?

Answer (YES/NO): NO